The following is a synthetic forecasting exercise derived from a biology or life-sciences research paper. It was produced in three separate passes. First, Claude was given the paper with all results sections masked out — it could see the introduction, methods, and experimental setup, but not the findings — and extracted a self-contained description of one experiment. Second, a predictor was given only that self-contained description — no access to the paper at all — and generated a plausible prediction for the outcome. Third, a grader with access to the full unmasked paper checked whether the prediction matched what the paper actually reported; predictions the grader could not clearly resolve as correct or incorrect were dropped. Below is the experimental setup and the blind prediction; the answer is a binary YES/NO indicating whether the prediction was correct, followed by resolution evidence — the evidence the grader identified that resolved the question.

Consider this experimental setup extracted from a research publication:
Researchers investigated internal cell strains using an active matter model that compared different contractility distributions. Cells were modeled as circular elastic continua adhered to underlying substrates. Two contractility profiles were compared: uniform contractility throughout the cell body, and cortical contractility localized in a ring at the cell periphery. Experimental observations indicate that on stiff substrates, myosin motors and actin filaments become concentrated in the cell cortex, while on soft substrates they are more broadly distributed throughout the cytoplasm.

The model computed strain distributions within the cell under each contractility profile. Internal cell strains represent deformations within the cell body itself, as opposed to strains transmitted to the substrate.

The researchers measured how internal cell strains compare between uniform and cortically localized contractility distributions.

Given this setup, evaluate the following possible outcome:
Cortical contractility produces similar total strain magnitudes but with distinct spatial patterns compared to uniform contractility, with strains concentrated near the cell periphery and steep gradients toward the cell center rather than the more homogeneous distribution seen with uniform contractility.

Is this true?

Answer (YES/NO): NO